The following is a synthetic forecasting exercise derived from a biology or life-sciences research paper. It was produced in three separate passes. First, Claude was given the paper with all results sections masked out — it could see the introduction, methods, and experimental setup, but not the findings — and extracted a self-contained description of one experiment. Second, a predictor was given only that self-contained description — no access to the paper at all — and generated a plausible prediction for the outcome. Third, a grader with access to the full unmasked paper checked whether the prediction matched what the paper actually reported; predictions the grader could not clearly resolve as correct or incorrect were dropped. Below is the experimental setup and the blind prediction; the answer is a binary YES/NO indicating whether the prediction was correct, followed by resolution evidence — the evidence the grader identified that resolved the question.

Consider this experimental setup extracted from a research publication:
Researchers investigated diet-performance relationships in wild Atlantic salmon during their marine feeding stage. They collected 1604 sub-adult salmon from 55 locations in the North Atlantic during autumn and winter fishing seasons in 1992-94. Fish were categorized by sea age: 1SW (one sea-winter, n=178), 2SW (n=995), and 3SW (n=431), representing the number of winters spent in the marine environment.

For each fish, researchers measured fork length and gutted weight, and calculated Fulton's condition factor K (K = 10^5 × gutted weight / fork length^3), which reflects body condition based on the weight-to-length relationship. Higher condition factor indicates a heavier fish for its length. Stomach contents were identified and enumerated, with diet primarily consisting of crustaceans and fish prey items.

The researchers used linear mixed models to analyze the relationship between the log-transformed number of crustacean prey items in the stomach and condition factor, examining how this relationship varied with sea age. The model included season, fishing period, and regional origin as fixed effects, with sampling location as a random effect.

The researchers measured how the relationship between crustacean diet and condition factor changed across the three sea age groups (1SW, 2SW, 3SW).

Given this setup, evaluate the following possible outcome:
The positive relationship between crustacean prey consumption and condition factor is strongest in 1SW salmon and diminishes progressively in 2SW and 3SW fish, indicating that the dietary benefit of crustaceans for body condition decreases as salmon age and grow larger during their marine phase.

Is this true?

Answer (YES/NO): NO